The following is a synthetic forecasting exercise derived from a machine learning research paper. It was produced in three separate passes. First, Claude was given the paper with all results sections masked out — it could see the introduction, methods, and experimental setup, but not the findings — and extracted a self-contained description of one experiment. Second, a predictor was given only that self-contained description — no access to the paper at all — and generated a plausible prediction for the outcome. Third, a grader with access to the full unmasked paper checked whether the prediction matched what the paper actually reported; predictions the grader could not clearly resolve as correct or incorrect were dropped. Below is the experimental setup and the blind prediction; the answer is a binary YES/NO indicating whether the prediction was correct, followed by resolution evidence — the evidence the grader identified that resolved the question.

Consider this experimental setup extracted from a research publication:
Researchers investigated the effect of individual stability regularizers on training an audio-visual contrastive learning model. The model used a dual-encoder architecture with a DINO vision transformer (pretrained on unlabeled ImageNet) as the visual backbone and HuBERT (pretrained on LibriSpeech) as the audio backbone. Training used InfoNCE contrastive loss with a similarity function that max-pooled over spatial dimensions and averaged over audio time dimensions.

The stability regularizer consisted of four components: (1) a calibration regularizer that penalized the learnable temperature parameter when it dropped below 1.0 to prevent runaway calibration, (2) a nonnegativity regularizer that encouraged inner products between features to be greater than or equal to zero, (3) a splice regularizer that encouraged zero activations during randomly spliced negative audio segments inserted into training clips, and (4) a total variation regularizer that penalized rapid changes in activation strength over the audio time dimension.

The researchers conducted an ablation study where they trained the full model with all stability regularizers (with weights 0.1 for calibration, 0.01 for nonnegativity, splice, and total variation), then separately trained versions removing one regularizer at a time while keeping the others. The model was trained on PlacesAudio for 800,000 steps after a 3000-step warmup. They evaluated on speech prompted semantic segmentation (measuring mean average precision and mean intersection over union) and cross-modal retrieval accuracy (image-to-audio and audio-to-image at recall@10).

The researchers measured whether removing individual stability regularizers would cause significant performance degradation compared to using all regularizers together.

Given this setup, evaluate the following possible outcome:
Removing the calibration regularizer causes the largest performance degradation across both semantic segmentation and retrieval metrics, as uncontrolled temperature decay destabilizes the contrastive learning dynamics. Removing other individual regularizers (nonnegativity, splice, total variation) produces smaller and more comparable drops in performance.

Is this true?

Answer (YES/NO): NO